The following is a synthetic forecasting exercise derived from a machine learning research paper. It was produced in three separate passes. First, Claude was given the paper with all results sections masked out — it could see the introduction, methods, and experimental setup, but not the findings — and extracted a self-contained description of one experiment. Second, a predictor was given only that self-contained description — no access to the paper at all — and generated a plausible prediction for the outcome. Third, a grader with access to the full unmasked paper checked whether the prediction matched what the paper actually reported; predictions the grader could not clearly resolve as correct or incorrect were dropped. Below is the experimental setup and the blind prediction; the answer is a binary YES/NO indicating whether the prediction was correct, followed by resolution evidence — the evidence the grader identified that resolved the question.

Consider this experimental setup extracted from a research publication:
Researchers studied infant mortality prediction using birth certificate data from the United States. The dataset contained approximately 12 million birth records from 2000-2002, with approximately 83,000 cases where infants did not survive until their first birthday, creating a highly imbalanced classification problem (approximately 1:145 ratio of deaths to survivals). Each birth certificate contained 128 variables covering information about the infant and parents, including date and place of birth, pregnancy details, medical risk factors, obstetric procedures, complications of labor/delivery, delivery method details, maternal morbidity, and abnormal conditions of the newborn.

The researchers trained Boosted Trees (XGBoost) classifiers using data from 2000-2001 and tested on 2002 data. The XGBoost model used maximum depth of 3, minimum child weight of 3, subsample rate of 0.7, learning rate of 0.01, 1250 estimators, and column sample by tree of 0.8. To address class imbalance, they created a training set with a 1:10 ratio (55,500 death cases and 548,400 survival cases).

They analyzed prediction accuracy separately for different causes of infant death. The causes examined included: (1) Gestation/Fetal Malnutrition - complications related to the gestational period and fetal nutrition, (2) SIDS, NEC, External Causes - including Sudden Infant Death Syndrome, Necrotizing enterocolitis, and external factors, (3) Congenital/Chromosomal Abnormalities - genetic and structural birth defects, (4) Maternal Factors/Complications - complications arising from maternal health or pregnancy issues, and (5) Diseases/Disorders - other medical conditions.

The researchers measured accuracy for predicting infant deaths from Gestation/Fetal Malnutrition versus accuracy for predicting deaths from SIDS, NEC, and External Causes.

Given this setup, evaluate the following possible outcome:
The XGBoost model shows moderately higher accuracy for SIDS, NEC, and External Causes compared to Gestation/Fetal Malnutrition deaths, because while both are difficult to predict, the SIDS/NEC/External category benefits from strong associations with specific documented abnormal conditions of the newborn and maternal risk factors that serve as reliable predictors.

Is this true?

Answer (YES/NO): NO